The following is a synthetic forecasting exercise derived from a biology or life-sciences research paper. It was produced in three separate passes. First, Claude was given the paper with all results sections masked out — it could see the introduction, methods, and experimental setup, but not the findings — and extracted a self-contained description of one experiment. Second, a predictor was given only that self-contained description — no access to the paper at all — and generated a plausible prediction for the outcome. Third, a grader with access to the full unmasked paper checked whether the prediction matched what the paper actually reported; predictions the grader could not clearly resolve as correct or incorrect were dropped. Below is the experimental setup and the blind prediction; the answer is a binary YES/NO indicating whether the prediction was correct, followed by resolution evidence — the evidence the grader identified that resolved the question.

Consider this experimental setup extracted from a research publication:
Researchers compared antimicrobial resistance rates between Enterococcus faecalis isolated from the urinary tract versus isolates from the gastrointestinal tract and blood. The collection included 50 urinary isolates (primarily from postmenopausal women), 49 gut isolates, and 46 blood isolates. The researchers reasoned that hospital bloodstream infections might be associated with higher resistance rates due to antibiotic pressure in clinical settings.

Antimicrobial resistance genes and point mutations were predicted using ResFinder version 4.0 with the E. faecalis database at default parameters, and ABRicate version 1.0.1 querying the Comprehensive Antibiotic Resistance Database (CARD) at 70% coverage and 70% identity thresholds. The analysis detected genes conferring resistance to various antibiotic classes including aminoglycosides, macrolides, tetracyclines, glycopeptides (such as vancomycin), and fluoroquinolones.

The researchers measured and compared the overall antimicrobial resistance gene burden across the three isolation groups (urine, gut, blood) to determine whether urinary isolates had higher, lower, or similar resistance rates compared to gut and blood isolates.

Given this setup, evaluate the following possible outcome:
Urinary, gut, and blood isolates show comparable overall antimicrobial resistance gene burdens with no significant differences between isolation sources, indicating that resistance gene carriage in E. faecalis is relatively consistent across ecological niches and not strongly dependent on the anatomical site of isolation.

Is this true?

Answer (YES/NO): NO